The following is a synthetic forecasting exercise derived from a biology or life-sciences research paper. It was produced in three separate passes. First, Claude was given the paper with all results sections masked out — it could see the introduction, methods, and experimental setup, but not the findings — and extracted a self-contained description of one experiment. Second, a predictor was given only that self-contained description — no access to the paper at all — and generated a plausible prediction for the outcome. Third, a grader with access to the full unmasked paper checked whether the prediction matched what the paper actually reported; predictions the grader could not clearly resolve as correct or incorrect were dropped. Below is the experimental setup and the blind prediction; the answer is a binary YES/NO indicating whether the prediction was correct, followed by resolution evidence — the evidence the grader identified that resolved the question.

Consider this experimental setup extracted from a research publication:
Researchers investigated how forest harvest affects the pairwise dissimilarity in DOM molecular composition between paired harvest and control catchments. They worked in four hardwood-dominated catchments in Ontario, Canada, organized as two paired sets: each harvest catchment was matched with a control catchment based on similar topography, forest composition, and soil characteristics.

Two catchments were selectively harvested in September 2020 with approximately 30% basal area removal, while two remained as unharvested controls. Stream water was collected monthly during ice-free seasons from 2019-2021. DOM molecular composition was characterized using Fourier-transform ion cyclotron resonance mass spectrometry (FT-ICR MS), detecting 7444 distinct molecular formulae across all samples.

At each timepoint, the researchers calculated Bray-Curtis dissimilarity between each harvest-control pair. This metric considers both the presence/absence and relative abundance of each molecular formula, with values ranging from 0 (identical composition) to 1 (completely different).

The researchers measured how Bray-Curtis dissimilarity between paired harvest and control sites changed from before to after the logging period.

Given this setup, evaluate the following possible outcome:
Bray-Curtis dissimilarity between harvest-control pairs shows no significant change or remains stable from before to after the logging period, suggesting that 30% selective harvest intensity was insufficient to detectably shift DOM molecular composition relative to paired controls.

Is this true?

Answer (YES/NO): NO